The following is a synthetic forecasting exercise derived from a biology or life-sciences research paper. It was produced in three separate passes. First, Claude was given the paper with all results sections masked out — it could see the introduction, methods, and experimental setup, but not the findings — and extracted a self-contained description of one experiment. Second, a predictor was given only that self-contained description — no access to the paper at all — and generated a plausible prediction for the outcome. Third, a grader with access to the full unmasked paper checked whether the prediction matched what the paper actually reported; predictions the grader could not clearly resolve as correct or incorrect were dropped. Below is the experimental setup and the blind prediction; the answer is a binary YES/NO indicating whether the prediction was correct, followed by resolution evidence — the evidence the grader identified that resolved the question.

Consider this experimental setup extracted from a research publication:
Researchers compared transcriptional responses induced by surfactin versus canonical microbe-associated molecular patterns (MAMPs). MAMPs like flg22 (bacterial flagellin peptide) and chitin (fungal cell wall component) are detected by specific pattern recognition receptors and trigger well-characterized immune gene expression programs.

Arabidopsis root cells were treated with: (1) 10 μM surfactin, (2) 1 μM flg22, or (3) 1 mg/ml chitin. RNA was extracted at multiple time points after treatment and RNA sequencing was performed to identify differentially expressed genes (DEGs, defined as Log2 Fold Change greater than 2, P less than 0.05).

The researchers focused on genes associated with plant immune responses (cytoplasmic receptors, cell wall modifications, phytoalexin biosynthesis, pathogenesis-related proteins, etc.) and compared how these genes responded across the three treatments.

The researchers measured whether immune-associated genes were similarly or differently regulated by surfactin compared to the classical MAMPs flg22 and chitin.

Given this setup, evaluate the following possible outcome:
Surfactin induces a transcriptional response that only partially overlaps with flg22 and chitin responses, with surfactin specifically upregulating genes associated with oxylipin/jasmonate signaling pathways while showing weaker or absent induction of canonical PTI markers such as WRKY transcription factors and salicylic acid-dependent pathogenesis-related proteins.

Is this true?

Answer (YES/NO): NO